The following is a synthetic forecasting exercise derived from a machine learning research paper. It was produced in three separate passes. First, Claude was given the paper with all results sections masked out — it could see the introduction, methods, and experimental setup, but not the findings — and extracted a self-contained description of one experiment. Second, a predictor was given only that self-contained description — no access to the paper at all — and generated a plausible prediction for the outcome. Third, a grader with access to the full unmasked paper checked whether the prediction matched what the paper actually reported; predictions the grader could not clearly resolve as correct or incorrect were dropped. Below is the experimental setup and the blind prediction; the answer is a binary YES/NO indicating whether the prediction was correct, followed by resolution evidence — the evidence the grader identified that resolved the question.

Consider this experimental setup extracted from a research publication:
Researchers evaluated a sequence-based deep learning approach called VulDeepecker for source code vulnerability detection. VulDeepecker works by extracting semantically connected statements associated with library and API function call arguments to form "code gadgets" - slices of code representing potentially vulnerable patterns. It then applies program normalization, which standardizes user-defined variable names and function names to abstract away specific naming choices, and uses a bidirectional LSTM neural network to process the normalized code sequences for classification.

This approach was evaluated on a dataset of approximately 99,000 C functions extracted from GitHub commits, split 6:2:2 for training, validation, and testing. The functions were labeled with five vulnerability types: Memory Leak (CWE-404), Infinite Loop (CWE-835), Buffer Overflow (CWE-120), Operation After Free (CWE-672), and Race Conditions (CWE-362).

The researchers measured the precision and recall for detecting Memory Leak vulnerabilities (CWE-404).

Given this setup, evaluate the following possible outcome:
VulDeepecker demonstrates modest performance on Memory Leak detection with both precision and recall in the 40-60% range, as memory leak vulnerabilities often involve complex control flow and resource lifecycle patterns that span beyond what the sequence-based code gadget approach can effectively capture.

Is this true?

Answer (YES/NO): NO